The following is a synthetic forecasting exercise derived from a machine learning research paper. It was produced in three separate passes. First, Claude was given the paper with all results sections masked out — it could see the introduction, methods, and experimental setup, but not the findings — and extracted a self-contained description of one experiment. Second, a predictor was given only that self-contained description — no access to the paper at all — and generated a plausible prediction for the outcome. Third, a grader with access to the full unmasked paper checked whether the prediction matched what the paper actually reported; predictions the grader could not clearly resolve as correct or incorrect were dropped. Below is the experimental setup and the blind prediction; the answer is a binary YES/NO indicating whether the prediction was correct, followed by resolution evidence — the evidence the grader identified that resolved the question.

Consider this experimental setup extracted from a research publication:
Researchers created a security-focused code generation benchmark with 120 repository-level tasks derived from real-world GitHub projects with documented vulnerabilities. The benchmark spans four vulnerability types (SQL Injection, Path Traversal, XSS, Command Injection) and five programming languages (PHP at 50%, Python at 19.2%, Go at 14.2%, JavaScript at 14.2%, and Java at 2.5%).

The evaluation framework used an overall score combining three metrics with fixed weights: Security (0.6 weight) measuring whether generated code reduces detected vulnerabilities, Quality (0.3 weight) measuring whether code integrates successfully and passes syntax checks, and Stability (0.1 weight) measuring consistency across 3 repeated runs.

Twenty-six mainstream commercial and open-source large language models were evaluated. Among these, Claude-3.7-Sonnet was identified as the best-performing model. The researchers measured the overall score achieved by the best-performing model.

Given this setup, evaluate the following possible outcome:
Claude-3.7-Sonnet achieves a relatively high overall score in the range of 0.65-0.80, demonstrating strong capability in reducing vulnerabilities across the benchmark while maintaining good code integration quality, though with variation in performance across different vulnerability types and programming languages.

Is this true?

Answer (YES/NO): NO